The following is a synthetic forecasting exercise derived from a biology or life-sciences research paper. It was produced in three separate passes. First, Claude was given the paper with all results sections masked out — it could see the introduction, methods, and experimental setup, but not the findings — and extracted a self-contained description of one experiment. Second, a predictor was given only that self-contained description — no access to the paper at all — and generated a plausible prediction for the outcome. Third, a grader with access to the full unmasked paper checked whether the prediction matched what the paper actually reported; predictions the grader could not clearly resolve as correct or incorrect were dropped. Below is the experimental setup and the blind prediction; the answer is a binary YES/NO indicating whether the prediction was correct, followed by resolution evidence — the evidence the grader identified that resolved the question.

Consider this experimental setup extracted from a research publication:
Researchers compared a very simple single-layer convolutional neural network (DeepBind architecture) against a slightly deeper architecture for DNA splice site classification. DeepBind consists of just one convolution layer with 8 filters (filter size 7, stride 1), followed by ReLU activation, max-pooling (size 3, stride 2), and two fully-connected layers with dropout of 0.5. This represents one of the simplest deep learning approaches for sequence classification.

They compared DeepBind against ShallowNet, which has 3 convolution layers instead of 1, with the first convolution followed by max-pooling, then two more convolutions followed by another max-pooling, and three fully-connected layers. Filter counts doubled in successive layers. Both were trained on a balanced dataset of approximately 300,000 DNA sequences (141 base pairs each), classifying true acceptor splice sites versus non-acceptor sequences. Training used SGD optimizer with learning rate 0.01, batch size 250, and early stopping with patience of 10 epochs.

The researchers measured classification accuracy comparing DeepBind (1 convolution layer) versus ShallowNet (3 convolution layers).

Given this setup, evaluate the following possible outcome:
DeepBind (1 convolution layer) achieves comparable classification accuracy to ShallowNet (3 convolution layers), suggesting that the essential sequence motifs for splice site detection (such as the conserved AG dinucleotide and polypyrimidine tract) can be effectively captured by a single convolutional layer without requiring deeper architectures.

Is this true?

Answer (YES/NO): NO